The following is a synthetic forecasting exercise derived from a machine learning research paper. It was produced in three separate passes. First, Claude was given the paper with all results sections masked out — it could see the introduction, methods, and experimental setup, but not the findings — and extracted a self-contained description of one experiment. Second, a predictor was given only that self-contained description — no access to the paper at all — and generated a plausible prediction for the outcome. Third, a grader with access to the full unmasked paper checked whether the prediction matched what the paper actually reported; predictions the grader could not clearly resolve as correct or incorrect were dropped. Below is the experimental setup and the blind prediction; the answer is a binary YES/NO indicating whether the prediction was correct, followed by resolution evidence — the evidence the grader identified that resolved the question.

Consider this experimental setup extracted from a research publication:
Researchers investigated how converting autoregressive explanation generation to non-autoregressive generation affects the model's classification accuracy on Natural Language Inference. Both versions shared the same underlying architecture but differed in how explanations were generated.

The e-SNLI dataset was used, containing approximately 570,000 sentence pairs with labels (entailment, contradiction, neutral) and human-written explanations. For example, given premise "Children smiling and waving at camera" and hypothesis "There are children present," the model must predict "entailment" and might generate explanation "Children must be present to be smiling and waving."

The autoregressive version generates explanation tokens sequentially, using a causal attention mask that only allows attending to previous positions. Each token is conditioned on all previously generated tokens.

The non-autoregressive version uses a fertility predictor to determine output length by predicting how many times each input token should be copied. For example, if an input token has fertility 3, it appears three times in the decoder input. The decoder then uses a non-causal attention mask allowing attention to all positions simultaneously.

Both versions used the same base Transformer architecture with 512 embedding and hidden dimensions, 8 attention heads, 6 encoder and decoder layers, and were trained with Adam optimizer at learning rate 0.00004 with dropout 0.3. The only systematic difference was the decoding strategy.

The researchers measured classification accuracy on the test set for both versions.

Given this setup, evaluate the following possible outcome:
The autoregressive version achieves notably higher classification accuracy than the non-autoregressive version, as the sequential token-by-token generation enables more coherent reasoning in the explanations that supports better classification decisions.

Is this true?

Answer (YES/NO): NO